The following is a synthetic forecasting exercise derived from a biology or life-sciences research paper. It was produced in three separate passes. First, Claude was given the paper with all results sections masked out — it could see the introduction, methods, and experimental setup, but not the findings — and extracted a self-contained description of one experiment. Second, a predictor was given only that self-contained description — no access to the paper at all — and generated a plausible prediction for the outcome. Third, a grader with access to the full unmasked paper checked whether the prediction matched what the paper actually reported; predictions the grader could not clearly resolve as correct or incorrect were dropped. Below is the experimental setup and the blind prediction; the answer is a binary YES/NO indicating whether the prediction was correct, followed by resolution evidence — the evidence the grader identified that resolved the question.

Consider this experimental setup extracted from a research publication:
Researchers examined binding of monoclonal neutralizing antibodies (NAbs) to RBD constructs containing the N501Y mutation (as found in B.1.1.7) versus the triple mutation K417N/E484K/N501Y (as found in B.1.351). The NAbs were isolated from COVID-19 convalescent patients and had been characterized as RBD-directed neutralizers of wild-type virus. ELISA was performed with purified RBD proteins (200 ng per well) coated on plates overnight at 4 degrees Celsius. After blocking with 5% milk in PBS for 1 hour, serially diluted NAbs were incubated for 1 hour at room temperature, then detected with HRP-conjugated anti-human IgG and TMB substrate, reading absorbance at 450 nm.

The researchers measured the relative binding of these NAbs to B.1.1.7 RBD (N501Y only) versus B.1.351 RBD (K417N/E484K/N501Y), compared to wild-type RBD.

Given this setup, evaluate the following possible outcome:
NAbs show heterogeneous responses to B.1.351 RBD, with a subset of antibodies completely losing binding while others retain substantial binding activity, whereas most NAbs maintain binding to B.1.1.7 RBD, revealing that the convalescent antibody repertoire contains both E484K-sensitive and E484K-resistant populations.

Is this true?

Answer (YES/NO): YES